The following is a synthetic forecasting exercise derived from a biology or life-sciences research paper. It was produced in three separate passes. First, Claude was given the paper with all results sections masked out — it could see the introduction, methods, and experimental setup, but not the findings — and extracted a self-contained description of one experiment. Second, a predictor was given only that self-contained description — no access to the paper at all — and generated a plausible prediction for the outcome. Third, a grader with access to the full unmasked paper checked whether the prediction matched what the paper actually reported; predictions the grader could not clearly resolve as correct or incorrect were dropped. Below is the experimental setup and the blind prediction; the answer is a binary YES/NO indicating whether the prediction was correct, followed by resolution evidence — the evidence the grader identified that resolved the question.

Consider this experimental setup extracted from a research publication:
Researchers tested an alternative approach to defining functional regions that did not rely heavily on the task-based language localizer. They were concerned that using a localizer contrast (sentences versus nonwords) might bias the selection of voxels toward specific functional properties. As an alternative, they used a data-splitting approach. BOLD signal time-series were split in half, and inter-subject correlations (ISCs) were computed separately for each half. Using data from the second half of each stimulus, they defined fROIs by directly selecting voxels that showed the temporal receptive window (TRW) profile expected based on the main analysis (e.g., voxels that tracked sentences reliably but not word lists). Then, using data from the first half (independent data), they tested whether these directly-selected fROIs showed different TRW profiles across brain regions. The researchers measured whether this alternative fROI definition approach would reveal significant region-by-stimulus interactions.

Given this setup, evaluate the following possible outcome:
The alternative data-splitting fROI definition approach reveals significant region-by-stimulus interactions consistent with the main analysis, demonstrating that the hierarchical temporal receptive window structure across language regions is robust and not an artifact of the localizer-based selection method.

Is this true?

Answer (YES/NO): NO